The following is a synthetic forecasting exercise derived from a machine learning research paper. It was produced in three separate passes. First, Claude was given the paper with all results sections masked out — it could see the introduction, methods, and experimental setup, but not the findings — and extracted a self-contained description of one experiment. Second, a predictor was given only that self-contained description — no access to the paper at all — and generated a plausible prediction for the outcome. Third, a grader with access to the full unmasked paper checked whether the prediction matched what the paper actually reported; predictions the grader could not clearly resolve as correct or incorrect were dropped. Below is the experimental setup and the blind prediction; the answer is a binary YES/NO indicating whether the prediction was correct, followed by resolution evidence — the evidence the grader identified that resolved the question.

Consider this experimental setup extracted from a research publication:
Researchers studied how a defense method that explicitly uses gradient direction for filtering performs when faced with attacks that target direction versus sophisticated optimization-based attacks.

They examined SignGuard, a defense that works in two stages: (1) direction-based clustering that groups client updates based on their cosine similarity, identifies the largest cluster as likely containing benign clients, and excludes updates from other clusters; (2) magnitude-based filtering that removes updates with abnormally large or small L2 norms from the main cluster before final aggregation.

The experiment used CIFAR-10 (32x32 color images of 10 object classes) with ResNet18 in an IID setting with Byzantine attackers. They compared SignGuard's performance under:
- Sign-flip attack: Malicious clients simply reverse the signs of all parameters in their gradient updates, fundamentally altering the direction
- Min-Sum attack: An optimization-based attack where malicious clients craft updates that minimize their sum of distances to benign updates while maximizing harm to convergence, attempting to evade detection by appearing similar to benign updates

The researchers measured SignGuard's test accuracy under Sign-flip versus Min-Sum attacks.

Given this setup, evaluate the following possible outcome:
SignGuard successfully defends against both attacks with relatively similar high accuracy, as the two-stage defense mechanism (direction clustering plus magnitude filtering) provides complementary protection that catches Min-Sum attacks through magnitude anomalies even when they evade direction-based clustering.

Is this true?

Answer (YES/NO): NO